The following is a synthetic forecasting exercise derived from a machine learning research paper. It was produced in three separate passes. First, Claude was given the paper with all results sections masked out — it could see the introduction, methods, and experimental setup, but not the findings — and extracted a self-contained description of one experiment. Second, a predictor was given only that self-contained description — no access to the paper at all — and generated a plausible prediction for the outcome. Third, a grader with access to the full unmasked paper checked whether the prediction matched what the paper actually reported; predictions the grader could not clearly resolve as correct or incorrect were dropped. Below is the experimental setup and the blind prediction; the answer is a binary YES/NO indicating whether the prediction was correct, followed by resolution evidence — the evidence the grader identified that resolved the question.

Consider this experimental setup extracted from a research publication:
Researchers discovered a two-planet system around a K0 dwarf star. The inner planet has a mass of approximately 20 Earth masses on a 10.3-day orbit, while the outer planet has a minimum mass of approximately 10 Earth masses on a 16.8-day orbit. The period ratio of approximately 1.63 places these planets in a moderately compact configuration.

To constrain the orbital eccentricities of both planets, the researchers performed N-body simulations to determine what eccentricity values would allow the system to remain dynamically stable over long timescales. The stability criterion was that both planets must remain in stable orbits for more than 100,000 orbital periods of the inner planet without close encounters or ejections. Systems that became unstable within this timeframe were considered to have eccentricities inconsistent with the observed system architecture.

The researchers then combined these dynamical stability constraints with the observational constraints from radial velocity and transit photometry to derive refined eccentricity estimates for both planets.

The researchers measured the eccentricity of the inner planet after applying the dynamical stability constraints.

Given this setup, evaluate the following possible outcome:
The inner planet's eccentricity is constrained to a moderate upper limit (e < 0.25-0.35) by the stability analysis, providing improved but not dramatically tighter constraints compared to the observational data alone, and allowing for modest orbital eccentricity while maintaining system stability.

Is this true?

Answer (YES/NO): NO